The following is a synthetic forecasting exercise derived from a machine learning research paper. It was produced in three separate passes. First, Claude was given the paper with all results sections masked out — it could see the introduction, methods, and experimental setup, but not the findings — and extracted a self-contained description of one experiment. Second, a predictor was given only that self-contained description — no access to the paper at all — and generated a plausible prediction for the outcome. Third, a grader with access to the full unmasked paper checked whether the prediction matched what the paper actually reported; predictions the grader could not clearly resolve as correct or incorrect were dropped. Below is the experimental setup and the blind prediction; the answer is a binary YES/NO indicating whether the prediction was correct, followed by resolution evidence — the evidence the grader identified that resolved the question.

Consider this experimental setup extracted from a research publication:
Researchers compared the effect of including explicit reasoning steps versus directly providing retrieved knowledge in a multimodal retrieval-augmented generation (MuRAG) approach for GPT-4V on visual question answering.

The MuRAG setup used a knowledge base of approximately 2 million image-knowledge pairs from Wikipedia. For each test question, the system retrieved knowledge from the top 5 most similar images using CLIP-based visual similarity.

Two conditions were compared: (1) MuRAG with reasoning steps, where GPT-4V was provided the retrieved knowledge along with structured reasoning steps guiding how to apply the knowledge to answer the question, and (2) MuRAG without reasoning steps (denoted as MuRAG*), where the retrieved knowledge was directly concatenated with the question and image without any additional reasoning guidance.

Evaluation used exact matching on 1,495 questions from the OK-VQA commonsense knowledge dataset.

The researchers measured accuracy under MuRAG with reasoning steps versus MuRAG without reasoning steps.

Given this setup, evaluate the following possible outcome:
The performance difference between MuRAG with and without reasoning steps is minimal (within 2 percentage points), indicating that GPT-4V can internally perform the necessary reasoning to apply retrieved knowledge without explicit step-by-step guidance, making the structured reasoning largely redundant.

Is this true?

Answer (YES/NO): NO